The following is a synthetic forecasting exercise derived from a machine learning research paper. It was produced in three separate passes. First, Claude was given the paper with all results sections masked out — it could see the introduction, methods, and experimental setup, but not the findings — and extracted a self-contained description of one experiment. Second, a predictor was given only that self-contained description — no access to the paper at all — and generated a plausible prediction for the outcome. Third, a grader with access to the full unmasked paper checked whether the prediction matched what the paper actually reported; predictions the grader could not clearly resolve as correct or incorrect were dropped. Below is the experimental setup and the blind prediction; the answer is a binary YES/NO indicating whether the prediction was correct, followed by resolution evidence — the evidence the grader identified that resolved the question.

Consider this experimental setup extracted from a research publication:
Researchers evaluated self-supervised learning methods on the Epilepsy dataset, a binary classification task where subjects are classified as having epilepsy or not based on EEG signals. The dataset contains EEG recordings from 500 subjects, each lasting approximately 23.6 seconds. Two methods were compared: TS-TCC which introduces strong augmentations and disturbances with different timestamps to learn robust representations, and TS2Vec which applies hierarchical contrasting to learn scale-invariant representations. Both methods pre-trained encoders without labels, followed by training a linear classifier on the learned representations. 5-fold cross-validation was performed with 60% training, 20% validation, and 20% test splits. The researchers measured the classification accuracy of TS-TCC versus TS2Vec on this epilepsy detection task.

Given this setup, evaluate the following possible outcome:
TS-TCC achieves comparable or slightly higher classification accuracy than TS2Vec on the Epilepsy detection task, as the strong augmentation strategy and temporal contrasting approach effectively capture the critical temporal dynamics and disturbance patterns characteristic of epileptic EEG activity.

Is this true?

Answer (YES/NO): YES